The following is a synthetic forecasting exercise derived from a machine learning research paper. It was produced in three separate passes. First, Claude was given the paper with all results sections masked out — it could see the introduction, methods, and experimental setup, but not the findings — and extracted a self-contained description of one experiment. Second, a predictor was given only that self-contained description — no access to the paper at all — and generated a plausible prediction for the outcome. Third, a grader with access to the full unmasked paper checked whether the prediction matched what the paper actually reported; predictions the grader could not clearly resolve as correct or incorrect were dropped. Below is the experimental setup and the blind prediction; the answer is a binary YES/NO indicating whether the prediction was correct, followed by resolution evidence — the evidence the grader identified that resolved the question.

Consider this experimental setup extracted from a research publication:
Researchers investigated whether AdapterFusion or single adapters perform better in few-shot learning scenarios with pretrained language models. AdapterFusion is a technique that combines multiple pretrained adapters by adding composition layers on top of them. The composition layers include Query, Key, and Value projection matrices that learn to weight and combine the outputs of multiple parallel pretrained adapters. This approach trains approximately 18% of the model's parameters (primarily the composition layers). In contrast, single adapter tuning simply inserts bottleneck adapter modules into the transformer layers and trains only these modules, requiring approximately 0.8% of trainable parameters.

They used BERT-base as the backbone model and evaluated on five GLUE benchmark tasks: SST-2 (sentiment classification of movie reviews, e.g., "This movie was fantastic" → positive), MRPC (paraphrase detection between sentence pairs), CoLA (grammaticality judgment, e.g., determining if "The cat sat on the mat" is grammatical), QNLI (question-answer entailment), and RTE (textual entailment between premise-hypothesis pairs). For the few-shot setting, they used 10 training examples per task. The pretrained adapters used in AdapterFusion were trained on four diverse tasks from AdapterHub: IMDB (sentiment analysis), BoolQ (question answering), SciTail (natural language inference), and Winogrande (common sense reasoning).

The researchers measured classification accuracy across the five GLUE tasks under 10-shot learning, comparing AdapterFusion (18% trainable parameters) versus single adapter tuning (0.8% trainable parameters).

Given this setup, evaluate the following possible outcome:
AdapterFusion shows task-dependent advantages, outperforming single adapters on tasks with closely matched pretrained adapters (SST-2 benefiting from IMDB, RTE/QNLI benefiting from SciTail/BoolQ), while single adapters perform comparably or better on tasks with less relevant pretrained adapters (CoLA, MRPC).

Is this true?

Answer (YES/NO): NO